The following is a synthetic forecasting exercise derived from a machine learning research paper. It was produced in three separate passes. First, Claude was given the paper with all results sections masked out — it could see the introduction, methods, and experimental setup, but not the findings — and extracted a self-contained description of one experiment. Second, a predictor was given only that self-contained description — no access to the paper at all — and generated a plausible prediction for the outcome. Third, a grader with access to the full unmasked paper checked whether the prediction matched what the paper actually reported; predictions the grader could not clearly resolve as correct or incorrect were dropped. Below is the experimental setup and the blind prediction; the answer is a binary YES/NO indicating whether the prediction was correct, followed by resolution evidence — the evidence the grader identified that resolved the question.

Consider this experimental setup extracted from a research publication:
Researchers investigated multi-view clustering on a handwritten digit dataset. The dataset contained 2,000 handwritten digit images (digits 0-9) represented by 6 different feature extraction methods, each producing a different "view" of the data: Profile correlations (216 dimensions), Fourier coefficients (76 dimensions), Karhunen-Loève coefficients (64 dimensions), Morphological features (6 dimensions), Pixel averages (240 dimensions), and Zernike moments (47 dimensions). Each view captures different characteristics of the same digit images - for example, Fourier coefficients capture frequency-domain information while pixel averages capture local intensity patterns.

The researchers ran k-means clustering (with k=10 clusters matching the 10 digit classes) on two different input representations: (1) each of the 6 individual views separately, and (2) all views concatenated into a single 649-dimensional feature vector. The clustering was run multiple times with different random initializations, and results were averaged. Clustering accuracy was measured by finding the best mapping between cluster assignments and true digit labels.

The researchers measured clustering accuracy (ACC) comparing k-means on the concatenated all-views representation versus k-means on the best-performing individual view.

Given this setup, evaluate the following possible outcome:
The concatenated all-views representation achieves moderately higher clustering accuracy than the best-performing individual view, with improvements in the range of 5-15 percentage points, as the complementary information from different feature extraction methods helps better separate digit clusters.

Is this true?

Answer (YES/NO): NO